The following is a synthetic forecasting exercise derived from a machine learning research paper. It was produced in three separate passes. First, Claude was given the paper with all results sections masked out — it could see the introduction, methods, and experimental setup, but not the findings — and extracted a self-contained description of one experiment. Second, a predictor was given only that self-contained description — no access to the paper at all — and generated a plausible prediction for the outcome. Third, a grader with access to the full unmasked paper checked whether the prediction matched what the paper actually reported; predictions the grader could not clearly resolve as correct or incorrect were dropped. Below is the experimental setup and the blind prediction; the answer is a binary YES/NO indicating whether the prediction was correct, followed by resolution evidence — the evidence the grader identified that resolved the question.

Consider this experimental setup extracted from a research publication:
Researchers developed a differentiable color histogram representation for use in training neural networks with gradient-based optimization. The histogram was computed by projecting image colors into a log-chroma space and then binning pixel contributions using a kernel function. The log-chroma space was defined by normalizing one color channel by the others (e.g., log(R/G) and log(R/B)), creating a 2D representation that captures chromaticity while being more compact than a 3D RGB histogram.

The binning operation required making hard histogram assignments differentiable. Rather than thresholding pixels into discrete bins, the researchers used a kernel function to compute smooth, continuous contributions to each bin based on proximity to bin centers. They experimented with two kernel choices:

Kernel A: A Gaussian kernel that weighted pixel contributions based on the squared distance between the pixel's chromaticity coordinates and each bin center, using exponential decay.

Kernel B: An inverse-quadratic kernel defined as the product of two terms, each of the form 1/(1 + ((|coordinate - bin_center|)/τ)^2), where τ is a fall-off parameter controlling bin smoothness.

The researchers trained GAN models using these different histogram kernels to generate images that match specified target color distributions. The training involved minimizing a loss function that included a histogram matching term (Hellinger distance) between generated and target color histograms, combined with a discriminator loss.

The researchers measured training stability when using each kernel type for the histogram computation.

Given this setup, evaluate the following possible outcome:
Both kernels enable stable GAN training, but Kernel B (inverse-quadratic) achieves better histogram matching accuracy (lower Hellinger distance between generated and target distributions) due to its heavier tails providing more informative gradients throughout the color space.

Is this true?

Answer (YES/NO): NO